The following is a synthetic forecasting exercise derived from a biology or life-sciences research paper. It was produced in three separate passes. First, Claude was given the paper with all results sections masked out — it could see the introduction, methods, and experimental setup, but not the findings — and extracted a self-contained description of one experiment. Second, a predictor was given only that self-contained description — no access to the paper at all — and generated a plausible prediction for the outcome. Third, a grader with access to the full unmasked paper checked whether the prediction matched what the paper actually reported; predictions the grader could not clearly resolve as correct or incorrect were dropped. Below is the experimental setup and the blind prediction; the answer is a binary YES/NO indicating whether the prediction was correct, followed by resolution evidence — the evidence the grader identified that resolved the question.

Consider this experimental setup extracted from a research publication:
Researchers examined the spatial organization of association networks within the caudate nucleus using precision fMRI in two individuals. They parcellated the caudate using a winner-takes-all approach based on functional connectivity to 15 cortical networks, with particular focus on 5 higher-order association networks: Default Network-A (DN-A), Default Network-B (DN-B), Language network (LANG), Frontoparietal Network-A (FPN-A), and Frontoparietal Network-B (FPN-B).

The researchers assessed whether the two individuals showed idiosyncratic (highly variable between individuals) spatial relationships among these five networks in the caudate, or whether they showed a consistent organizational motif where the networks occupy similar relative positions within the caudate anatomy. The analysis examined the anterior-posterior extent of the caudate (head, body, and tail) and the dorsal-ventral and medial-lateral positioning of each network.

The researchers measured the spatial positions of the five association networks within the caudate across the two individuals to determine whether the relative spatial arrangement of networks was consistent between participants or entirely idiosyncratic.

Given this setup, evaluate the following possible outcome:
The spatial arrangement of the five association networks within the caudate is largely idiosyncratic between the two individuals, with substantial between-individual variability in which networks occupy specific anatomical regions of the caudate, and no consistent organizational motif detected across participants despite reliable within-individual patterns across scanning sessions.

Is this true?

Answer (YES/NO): NO